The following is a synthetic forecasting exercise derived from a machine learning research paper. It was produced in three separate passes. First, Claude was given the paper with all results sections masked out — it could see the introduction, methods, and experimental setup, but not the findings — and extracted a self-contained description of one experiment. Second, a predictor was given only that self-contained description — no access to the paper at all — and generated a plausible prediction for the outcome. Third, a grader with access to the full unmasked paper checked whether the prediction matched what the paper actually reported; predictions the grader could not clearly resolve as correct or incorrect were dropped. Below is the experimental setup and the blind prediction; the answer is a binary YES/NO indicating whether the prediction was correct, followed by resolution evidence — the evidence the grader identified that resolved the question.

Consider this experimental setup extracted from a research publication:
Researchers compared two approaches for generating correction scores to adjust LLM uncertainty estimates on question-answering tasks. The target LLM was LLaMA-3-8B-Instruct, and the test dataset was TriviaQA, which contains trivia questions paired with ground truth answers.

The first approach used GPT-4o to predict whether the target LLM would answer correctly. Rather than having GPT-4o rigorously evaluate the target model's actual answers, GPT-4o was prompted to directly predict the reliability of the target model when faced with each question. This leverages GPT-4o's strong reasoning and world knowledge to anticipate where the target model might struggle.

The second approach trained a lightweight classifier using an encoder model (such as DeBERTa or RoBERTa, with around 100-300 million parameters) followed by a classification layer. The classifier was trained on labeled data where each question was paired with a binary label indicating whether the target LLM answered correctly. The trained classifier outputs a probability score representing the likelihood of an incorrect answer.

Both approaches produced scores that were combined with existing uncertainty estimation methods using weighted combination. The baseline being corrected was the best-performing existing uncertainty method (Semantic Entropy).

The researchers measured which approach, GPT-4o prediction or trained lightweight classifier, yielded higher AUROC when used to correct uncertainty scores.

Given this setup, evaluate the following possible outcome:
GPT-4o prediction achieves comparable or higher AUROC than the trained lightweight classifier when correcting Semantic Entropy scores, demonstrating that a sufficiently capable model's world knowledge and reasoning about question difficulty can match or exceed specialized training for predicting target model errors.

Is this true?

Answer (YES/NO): NO